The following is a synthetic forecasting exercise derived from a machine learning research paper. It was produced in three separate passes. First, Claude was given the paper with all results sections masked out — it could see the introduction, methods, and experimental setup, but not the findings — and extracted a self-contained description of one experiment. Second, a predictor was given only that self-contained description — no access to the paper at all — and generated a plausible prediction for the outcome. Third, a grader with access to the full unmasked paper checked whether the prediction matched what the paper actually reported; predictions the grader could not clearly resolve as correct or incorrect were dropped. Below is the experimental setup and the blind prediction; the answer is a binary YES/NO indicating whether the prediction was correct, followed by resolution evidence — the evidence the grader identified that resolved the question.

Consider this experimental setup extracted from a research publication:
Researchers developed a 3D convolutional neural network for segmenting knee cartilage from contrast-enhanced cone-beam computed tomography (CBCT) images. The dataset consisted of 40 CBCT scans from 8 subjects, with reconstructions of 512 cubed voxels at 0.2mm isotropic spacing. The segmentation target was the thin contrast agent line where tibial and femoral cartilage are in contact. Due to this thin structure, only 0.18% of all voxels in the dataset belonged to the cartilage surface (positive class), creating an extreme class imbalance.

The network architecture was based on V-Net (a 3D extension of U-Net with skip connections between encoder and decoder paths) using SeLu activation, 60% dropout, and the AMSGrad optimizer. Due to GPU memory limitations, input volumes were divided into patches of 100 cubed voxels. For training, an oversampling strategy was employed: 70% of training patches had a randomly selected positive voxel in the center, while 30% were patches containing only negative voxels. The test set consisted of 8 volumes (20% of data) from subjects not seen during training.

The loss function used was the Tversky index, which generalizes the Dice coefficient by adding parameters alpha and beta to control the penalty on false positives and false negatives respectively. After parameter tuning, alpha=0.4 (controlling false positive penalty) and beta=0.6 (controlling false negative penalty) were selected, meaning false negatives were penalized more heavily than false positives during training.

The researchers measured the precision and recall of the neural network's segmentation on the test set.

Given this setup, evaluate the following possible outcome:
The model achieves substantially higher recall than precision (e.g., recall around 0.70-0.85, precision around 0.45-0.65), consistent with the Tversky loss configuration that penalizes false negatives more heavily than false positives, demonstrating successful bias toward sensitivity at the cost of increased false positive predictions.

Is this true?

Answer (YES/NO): NO